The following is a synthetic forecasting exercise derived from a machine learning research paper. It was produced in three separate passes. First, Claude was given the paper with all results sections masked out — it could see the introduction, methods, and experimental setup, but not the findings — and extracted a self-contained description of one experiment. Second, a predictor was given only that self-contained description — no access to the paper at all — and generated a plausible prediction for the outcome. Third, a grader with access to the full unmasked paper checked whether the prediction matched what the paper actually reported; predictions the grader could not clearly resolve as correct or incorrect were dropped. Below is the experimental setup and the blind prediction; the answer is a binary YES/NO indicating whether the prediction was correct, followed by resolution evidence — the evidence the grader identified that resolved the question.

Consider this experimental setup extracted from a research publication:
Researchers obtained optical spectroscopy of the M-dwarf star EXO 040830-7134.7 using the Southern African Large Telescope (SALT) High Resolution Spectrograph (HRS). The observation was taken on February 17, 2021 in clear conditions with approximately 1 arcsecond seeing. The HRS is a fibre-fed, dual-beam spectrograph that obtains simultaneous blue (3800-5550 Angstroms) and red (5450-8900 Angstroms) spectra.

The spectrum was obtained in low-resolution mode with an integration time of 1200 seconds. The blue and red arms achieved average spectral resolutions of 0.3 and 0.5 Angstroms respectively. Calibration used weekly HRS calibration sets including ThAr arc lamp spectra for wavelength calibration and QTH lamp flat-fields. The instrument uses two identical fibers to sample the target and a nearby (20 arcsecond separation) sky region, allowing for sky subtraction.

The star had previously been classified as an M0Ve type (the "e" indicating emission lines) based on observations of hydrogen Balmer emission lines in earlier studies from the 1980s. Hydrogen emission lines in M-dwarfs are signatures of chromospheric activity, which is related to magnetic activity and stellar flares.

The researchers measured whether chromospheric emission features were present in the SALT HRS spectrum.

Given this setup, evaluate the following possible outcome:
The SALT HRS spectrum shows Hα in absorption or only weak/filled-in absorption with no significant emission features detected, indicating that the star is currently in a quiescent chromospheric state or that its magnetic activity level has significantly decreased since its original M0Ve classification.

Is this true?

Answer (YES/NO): NO